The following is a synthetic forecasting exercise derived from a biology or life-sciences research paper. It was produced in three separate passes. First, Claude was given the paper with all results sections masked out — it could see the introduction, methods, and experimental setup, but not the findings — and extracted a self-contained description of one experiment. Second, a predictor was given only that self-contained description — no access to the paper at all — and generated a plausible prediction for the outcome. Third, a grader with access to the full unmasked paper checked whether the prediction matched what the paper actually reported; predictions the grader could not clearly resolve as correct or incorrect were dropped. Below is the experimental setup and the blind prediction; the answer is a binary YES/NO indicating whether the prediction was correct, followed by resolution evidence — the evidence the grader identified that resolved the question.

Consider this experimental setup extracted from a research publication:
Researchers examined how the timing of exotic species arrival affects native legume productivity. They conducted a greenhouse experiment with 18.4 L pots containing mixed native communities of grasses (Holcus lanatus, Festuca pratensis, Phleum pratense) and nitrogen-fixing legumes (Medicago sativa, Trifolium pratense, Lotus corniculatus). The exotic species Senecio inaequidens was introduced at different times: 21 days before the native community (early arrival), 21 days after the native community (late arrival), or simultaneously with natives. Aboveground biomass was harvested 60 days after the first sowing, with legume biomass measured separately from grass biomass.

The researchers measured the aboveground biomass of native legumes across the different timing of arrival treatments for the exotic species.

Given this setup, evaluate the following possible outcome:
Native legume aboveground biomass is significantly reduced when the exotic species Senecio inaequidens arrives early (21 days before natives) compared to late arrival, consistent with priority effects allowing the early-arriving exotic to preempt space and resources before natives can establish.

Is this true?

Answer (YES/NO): YES